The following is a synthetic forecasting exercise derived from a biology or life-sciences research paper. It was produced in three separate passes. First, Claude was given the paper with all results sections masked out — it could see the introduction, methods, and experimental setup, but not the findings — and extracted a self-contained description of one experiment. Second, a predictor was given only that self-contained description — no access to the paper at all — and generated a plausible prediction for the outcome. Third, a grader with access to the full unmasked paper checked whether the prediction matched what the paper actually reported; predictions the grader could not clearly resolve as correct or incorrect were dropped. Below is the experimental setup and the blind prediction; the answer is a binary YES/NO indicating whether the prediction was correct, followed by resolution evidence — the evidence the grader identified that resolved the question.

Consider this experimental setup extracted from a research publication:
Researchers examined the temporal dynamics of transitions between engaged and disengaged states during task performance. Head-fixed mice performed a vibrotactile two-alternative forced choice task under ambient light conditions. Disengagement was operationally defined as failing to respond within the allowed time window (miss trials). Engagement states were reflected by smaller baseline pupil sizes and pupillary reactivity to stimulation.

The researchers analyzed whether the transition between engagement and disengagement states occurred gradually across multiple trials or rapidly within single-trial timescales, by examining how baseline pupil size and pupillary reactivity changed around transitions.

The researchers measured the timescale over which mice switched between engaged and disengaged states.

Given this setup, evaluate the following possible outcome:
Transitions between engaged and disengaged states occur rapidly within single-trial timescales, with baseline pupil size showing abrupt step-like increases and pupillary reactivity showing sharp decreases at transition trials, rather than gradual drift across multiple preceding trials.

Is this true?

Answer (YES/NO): YES